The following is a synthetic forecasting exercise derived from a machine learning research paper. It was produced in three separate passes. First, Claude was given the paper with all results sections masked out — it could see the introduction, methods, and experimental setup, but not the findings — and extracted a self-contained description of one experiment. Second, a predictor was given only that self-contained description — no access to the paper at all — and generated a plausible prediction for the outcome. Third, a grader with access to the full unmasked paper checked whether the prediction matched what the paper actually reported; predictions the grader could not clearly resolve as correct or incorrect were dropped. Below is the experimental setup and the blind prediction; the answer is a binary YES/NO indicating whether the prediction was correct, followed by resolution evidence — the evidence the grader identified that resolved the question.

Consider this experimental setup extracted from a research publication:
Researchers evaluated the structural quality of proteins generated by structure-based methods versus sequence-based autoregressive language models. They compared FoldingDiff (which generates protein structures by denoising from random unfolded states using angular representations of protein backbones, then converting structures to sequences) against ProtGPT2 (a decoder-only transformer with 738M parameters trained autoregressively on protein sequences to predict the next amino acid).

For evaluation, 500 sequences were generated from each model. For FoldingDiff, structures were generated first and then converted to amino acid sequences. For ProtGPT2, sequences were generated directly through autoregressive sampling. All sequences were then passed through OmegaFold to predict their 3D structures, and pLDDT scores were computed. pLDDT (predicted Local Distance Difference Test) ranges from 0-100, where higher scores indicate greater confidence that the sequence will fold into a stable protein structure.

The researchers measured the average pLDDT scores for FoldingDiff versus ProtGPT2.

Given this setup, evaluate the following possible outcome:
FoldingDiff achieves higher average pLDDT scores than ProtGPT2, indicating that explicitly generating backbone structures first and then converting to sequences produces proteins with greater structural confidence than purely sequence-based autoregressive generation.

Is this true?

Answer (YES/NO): YES